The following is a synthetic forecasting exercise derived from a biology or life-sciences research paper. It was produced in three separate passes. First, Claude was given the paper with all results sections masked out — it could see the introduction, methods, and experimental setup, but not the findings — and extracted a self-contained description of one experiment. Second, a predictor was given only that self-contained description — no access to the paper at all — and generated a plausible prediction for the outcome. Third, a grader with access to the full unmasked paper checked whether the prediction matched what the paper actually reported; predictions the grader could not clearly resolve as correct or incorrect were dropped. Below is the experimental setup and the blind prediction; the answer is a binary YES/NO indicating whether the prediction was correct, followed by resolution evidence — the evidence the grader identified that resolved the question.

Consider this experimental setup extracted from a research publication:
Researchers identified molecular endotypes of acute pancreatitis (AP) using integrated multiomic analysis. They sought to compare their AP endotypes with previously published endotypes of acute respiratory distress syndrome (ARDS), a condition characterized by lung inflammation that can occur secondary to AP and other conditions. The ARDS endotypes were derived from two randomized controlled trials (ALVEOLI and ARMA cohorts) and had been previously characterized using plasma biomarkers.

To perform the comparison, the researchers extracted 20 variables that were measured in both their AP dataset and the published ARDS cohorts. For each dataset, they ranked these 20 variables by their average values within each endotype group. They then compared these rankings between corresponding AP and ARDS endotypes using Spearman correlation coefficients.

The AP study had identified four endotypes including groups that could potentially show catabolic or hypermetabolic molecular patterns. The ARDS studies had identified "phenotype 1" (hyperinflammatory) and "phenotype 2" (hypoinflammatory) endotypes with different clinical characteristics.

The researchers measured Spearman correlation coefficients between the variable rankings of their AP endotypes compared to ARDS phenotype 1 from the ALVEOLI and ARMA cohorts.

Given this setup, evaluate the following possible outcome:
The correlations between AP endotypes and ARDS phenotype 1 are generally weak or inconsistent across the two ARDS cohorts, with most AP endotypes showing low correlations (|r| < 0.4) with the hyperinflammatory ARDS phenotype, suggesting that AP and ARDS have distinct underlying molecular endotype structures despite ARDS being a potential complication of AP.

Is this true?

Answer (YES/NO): NO